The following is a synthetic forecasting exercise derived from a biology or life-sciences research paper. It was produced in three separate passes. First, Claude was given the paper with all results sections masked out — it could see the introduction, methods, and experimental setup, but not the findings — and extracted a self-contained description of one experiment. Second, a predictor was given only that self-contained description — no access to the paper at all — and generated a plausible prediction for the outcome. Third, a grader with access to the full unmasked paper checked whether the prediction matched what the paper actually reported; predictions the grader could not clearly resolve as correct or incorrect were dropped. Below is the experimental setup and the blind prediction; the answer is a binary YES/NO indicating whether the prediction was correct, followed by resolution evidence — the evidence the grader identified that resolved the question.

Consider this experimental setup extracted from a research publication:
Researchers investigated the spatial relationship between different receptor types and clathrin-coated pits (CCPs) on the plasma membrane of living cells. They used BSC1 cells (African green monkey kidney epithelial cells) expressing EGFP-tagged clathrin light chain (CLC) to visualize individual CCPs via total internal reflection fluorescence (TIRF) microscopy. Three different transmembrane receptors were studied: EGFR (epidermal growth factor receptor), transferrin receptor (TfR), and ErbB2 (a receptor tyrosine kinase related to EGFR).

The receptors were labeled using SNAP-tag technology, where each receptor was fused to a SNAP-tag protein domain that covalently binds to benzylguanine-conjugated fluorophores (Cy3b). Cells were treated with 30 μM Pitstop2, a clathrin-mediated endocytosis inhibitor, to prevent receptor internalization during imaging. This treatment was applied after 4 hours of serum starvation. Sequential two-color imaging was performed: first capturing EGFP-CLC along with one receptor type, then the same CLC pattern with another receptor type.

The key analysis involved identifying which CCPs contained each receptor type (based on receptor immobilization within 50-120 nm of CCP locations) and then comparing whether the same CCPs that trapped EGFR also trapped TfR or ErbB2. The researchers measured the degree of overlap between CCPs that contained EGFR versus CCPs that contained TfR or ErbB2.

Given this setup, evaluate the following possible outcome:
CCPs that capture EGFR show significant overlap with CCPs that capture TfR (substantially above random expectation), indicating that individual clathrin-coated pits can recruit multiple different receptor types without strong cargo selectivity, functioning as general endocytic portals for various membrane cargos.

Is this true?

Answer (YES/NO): NO